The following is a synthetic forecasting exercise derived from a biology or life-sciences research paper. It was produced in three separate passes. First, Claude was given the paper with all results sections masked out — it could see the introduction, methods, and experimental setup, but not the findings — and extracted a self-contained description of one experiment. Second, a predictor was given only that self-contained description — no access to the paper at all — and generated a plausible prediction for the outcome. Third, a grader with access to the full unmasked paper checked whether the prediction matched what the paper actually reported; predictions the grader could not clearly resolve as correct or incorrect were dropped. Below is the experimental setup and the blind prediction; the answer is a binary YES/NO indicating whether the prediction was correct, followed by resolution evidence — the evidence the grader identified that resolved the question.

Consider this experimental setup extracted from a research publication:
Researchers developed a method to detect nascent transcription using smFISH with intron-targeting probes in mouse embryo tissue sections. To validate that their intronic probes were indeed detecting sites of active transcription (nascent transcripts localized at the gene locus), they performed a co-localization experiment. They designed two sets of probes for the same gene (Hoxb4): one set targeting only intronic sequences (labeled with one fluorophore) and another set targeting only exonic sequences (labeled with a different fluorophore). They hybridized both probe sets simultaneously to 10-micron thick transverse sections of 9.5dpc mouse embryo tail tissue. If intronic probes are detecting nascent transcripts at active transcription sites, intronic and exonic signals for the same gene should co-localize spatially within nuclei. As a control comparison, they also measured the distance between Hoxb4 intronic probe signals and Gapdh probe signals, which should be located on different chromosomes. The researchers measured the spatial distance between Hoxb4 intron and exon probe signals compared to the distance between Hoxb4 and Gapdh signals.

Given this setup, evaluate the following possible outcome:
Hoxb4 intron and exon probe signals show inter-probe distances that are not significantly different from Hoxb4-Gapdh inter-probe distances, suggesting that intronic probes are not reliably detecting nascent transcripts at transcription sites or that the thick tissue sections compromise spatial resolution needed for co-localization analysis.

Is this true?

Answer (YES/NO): NO